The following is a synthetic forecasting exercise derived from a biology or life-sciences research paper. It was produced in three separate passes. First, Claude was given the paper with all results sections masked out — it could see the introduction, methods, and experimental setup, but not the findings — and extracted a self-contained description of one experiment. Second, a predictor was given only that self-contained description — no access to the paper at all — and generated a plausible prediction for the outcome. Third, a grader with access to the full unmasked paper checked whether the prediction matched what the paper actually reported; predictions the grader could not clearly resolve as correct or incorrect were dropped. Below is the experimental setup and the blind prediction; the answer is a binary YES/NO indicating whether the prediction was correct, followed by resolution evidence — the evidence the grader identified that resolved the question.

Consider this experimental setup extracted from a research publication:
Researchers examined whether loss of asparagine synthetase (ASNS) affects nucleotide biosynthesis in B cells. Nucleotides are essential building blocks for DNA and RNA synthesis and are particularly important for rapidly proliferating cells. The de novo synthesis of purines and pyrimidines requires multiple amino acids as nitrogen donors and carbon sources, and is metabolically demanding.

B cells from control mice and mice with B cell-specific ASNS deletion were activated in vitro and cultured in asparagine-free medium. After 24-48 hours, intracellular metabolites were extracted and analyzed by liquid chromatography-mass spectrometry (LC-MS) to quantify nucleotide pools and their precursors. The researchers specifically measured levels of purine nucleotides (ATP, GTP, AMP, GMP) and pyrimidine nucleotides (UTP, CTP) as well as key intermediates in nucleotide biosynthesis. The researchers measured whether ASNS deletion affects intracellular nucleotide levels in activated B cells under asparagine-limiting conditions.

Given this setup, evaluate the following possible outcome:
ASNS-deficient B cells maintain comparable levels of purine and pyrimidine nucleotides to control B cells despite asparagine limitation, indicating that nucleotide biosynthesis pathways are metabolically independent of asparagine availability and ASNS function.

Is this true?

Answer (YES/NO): NO